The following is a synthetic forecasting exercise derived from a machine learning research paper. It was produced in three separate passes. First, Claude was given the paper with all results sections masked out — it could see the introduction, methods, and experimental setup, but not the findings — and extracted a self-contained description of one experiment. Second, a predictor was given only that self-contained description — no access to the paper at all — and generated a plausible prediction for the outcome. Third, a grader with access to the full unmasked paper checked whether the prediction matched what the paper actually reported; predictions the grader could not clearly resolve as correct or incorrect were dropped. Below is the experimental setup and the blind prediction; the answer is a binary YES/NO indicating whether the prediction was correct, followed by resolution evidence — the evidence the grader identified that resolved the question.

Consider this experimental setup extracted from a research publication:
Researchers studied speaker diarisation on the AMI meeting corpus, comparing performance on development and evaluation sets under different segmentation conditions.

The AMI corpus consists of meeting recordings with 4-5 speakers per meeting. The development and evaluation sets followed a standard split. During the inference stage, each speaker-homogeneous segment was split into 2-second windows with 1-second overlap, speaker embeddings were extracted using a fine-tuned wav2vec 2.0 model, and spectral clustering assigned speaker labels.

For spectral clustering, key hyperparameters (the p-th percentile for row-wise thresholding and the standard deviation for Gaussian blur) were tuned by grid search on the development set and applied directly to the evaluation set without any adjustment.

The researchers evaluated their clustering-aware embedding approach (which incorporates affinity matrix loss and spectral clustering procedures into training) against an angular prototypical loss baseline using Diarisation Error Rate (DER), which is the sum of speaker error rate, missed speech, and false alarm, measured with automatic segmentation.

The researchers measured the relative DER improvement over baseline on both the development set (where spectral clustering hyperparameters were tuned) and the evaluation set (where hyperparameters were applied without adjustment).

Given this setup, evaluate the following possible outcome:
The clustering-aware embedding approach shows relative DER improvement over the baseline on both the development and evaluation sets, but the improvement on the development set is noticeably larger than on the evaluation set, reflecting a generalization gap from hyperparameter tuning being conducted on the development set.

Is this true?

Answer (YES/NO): NO